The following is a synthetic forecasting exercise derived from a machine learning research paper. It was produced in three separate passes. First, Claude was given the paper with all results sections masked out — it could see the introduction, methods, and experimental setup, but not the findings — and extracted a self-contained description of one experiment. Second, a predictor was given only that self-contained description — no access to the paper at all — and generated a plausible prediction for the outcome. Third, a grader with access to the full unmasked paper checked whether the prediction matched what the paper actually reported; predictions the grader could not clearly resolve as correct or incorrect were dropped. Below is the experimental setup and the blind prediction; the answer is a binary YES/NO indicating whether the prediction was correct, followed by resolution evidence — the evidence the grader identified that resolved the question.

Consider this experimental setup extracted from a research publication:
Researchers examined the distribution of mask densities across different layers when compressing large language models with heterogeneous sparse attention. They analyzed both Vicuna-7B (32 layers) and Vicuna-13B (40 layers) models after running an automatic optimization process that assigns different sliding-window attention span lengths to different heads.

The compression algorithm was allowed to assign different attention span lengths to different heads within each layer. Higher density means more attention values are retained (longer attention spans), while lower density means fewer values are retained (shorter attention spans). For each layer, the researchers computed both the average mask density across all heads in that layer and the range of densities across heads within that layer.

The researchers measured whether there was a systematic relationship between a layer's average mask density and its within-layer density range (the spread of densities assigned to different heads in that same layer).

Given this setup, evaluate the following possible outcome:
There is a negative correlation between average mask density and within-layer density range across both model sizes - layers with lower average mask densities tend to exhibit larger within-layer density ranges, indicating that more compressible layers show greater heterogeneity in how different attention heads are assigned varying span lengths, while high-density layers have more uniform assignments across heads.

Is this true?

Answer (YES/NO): YES